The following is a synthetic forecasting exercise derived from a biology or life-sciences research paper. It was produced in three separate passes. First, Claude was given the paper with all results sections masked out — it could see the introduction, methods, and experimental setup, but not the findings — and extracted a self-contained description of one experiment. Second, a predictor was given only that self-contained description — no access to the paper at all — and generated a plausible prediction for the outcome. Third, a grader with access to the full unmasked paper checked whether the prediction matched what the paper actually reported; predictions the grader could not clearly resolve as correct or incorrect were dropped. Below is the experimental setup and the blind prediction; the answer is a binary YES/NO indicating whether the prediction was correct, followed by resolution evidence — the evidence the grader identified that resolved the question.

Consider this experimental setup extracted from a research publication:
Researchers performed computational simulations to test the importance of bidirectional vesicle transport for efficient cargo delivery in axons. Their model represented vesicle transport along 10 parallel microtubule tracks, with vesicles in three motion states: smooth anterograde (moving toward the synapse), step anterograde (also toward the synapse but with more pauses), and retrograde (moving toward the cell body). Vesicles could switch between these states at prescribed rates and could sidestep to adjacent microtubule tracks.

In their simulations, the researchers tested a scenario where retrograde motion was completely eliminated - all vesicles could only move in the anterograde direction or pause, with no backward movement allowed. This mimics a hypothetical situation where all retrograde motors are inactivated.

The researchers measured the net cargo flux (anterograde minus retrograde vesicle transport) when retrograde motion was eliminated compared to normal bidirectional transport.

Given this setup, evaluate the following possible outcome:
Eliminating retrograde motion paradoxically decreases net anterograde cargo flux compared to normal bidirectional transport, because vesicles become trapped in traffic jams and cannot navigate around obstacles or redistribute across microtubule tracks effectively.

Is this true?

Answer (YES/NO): YES